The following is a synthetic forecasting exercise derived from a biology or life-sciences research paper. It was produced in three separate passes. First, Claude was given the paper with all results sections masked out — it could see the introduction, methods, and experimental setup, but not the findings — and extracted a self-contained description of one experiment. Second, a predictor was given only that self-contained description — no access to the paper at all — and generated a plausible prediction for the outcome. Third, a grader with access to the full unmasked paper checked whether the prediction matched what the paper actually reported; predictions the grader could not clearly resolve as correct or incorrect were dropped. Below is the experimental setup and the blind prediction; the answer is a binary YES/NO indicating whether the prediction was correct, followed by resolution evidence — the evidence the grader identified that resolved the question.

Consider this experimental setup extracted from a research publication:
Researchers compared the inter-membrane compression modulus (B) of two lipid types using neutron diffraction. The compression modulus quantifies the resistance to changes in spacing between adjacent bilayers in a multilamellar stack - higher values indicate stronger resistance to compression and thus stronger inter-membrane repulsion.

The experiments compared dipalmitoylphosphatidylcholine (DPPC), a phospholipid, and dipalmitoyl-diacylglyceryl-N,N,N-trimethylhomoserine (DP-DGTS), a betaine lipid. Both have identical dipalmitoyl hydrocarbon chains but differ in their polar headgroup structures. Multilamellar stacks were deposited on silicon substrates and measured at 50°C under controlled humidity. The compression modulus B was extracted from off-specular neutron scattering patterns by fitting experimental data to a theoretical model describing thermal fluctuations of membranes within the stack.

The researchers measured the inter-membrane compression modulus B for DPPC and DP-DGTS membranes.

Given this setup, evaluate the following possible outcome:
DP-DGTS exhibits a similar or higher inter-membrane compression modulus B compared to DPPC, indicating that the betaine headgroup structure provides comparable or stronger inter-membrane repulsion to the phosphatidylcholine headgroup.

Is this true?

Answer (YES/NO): NO